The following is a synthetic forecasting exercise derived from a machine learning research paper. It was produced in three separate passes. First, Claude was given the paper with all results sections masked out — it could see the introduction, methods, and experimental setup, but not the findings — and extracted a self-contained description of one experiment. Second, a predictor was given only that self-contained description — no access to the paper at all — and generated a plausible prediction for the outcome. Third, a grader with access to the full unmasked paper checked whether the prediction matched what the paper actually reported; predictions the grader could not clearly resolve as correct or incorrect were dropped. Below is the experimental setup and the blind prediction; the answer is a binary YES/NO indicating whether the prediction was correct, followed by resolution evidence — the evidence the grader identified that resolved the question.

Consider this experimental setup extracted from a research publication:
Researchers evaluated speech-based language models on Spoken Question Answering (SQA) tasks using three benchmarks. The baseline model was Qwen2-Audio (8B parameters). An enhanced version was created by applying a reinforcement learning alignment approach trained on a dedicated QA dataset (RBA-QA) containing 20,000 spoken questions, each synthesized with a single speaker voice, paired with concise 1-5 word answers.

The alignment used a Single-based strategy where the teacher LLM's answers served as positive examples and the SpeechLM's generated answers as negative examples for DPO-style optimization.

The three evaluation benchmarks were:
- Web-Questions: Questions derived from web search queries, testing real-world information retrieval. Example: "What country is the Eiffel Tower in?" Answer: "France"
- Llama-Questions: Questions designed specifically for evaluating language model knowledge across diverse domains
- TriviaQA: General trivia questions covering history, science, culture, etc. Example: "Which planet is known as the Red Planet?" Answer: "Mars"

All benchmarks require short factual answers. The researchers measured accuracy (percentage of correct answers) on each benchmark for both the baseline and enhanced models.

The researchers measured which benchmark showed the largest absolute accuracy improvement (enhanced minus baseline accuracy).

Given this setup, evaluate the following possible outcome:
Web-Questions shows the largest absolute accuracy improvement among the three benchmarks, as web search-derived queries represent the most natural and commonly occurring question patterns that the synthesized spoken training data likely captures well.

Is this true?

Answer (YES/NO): NO